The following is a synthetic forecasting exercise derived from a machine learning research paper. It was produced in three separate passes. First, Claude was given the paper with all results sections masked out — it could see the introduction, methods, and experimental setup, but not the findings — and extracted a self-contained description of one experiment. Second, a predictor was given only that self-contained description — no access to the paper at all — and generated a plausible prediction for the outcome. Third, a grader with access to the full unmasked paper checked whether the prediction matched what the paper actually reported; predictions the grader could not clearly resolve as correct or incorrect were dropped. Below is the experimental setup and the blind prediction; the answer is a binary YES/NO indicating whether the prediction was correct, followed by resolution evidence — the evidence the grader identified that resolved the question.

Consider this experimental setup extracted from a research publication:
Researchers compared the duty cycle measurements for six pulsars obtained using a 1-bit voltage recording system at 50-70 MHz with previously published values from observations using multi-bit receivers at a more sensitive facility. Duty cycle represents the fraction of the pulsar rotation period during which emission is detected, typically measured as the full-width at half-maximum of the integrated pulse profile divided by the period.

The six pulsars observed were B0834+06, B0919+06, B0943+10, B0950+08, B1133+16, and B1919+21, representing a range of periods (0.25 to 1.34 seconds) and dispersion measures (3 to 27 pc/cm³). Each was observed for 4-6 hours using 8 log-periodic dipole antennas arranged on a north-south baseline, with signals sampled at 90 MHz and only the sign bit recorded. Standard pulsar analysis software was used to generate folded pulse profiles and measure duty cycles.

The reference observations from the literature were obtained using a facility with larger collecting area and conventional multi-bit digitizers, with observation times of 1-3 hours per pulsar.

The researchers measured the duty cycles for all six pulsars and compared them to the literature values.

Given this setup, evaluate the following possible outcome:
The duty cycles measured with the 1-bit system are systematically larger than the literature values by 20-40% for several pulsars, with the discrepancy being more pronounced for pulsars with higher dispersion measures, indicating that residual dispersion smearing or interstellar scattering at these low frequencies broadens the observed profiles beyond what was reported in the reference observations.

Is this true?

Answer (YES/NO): NO